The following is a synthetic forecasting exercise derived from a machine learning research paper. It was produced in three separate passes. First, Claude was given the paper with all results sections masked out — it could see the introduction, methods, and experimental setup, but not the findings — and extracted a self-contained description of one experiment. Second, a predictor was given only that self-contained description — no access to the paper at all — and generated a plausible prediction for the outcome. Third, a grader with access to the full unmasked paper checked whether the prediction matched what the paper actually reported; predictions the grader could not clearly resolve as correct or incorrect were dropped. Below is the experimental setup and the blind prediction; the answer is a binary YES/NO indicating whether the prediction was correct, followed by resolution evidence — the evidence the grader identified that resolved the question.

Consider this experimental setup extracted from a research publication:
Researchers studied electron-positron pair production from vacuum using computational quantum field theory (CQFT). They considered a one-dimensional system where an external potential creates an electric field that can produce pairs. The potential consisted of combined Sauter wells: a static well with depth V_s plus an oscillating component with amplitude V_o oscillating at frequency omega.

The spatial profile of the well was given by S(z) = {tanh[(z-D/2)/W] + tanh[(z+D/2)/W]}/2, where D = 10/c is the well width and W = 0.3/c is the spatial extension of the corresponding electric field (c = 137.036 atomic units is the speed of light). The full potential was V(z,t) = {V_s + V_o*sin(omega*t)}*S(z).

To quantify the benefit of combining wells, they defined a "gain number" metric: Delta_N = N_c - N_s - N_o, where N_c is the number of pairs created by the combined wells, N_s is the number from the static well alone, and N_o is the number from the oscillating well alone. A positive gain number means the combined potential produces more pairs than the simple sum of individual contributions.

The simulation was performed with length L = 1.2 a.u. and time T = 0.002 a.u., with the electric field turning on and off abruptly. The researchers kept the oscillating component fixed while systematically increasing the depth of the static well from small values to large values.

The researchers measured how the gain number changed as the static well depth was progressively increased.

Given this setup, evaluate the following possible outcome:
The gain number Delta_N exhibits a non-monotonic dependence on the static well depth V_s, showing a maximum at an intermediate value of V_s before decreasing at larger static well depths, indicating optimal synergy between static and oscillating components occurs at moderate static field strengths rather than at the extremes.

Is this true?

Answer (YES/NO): YES